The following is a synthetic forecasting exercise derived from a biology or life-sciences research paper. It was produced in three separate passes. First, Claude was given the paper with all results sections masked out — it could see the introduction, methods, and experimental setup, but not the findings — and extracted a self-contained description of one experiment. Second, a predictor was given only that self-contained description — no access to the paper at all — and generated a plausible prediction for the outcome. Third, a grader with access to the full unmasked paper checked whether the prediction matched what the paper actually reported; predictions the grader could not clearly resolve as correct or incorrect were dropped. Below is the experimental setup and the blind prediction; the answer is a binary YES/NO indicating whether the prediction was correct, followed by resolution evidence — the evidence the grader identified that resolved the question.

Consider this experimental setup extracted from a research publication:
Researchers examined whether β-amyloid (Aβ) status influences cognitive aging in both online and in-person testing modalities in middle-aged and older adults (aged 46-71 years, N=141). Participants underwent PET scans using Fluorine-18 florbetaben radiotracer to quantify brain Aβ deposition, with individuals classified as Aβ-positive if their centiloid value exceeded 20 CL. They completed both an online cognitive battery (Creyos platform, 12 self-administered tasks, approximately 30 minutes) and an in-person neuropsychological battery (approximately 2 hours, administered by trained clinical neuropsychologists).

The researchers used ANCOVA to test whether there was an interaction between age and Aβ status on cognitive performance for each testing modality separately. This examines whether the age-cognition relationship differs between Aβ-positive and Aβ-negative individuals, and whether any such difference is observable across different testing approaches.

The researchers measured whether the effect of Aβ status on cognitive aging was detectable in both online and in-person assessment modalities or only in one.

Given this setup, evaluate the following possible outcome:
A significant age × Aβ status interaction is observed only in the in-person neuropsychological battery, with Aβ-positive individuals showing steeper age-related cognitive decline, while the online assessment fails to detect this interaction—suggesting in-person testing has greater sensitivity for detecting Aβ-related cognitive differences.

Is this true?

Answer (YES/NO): NO